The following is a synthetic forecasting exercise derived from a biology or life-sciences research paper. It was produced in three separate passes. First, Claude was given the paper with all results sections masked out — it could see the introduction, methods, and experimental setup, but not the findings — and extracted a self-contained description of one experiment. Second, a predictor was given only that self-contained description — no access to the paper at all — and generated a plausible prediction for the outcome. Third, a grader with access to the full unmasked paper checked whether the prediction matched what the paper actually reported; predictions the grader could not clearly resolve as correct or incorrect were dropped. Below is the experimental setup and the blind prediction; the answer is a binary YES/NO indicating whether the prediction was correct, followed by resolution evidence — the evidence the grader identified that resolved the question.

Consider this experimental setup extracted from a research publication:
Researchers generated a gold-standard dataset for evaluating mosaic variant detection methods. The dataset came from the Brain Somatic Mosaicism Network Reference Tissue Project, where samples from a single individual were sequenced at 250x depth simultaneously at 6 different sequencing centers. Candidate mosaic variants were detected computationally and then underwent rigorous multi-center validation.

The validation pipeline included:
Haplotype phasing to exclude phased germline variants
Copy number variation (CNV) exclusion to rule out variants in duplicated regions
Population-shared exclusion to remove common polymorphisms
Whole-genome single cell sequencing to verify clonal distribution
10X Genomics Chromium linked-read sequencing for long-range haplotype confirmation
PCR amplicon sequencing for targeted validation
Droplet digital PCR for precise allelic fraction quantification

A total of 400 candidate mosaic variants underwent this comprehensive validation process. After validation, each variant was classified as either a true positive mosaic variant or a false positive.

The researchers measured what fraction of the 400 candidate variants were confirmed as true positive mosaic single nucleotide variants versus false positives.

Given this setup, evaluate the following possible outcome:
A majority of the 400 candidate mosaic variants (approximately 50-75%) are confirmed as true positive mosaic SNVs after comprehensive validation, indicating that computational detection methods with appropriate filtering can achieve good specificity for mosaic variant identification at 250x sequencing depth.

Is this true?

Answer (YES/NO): NO